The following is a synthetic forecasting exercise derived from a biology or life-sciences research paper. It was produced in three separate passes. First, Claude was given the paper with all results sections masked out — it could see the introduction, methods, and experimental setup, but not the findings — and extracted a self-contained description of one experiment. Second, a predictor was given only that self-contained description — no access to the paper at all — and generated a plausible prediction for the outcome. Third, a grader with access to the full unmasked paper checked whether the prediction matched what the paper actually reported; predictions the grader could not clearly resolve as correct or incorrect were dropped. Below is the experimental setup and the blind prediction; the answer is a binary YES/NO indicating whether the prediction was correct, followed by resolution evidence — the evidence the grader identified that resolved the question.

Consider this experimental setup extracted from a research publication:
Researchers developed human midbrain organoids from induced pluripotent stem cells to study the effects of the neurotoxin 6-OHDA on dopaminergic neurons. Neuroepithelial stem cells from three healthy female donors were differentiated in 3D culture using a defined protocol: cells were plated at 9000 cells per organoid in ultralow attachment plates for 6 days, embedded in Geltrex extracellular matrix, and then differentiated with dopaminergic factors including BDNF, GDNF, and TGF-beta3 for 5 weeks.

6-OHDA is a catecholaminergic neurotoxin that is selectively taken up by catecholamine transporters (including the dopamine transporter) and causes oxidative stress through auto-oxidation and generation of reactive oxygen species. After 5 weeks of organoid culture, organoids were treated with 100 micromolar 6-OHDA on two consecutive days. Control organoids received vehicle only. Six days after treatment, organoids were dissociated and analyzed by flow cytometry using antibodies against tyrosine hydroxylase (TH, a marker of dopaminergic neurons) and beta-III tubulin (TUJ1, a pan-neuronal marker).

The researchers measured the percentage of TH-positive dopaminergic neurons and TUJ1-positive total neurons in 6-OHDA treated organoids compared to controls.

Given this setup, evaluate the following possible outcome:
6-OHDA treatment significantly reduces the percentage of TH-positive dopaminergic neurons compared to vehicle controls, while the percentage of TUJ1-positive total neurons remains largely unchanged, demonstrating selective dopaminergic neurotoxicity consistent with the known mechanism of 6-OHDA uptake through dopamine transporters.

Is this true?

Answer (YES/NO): YES